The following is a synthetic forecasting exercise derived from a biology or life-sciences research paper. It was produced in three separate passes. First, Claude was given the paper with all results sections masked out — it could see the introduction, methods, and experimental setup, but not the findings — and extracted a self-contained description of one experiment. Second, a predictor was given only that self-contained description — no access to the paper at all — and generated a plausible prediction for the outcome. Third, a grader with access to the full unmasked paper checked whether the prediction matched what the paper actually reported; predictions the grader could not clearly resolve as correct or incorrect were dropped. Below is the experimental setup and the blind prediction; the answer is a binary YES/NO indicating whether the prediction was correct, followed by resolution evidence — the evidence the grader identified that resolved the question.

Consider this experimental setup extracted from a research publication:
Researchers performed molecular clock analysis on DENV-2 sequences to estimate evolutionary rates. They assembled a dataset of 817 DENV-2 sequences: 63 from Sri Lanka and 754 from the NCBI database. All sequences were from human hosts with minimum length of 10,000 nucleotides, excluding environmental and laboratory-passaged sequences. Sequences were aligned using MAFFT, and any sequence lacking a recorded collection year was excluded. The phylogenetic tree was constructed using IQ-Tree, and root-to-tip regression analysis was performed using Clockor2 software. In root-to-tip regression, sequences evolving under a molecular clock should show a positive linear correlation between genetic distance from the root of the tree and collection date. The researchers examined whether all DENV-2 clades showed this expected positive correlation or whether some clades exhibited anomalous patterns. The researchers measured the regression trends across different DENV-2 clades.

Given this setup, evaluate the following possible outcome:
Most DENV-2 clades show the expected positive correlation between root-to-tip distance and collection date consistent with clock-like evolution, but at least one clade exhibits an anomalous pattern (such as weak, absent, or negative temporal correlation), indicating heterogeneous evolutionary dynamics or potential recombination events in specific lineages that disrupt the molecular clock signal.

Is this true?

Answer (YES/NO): YES